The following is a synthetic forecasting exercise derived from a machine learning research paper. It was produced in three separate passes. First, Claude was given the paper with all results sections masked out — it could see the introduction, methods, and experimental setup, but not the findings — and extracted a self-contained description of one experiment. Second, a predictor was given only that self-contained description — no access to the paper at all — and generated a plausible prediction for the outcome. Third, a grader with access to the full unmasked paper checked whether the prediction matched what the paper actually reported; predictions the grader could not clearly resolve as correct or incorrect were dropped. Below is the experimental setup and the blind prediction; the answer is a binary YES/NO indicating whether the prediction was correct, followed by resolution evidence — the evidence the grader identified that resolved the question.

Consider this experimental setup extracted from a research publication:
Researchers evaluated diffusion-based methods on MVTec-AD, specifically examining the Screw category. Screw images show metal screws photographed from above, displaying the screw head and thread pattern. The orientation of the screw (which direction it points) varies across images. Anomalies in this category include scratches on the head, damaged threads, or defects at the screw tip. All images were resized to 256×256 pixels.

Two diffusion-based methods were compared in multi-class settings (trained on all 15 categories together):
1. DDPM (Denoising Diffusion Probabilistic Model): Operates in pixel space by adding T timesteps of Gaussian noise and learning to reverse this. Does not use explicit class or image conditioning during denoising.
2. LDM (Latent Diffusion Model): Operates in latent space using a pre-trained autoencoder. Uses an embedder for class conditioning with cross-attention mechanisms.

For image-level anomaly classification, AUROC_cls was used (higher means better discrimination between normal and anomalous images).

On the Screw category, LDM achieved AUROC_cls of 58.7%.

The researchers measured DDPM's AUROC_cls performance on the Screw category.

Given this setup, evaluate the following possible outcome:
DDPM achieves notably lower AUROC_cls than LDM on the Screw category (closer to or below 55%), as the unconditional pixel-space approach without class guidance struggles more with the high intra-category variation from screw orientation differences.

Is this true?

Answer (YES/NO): YES